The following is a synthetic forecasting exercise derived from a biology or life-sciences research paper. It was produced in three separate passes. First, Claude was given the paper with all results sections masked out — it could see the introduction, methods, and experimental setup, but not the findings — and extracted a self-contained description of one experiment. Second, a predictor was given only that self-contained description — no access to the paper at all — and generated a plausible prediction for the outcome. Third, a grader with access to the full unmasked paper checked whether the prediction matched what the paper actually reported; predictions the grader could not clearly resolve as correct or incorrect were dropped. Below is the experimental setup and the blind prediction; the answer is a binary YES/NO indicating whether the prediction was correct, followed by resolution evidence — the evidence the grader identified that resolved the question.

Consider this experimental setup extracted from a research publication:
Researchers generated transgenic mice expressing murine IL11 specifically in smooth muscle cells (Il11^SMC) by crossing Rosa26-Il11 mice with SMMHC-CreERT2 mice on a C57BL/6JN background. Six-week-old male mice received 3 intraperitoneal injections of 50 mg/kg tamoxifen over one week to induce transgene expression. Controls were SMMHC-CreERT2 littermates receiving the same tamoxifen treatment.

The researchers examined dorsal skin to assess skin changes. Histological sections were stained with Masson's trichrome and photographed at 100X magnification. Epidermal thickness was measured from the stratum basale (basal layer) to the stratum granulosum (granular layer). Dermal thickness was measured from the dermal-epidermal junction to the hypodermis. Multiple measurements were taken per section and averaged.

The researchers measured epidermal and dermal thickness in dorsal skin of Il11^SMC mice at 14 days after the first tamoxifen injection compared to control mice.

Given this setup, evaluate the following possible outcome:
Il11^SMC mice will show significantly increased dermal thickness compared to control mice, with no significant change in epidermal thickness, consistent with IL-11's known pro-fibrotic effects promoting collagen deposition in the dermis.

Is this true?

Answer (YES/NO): NO